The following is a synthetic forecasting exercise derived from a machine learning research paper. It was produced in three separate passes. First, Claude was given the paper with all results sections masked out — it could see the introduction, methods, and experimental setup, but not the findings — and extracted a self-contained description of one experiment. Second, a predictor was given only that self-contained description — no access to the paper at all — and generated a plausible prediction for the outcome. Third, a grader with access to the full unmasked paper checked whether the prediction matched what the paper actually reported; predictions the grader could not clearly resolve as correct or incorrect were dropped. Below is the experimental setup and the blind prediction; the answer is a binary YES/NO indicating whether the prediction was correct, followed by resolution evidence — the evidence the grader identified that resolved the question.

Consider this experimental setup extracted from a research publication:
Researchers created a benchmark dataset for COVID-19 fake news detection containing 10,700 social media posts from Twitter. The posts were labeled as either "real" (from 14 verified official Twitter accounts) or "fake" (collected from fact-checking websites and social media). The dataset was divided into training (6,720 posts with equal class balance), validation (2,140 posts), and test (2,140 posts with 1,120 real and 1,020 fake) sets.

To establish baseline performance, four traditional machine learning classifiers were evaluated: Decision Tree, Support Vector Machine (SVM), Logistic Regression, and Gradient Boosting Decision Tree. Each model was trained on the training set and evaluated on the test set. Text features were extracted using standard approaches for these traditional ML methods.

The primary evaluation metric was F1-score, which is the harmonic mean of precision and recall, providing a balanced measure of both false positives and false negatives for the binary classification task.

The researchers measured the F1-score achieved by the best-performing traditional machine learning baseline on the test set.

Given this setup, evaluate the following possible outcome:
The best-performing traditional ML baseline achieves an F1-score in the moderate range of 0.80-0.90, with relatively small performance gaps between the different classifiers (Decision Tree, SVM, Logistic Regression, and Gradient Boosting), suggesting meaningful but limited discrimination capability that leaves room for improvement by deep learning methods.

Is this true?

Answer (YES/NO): NO